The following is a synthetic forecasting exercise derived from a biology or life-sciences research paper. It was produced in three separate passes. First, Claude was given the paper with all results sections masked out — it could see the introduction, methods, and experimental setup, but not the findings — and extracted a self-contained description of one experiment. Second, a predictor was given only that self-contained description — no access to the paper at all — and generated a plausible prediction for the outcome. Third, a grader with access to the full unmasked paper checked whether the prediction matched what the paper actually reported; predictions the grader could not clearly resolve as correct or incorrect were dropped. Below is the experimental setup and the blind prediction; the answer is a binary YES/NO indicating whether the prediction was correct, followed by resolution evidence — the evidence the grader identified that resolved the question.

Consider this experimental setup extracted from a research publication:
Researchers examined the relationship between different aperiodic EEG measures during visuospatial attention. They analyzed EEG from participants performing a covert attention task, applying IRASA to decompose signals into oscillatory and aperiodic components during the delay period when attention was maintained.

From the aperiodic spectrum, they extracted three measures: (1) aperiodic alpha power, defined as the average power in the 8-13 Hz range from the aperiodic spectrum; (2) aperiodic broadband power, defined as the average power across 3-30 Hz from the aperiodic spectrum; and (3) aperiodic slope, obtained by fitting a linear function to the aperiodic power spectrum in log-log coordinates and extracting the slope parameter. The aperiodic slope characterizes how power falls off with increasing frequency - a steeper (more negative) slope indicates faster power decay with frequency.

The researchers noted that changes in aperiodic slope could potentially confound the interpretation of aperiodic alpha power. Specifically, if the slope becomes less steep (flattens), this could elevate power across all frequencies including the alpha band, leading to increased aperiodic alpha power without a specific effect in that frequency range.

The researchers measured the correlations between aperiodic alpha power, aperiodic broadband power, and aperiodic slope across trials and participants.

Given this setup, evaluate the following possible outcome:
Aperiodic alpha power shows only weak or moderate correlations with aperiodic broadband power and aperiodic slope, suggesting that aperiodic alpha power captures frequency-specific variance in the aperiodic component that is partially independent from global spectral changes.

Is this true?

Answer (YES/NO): NO